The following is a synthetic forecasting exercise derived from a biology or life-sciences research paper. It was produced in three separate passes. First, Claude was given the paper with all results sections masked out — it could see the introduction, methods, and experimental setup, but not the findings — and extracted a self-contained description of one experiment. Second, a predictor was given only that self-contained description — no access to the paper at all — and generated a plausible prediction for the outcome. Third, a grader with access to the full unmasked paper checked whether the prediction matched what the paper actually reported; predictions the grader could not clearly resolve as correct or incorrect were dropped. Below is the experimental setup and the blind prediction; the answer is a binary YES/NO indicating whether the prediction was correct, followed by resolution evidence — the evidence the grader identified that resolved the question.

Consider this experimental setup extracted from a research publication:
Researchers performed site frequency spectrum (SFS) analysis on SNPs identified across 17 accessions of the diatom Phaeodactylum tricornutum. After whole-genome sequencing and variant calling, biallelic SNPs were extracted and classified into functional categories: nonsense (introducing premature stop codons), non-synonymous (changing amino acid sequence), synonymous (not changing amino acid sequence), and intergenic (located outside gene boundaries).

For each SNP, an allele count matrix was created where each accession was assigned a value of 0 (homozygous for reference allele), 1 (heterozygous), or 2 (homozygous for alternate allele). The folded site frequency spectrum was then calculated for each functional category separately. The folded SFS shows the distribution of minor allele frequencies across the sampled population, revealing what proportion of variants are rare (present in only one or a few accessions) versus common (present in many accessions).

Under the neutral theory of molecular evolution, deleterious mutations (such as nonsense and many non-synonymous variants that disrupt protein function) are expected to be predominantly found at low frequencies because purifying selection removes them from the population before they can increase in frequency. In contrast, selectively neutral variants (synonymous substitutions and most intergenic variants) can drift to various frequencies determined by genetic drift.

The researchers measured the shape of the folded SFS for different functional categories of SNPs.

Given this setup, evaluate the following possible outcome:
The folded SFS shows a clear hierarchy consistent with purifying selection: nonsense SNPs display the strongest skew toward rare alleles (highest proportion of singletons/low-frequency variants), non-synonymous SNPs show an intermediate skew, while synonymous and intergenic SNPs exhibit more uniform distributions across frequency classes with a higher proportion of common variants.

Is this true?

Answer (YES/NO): YES